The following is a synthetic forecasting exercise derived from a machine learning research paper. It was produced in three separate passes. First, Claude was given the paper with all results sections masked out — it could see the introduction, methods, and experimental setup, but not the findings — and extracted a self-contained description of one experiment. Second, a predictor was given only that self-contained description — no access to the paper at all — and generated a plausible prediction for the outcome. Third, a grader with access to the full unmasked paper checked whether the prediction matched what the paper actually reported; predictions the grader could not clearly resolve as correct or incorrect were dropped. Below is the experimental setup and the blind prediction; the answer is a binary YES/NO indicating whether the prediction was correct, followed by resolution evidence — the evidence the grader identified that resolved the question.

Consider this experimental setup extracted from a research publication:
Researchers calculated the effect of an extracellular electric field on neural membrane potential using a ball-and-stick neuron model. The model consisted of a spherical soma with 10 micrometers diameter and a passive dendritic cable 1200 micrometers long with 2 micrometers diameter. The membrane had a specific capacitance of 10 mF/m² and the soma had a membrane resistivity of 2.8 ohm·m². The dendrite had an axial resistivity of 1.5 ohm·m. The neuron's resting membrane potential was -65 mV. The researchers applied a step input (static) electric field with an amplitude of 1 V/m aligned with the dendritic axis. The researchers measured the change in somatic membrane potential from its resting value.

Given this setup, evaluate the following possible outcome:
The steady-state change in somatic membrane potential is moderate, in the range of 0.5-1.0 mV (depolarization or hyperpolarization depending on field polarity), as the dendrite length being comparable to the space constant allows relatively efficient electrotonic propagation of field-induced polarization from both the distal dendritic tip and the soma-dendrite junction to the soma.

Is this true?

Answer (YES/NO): YES